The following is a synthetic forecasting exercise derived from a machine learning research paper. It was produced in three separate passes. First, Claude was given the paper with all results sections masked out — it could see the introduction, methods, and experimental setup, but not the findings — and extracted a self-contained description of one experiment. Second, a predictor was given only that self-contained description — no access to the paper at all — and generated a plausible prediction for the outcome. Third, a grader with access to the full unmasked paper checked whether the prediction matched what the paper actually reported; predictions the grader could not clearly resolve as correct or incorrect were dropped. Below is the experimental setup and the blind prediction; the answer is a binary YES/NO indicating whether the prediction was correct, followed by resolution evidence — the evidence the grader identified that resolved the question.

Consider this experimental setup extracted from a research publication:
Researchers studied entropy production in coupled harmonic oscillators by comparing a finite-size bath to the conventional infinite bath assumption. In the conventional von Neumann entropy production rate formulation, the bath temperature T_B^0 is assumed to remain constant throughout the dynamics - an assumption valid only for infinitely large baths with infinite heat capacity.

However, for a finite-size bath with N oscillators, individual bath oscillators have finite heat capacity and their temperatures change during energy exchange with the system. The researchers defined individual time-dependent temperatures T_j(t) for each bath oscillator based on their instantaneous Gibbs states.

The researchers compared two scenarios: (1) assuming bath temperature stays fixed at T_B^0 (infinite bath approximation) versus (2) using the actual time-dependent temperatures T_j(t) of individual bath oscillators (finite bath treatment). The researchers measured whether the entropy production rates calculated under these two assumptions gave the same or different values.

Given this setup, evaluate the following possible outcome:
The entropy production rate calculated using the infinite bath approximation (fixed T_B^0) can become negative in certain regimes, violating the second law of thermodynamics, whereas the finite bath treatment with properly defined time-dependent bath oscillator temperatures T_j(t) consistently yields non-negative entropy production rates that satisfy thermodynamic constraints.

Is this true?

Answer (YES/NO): NO